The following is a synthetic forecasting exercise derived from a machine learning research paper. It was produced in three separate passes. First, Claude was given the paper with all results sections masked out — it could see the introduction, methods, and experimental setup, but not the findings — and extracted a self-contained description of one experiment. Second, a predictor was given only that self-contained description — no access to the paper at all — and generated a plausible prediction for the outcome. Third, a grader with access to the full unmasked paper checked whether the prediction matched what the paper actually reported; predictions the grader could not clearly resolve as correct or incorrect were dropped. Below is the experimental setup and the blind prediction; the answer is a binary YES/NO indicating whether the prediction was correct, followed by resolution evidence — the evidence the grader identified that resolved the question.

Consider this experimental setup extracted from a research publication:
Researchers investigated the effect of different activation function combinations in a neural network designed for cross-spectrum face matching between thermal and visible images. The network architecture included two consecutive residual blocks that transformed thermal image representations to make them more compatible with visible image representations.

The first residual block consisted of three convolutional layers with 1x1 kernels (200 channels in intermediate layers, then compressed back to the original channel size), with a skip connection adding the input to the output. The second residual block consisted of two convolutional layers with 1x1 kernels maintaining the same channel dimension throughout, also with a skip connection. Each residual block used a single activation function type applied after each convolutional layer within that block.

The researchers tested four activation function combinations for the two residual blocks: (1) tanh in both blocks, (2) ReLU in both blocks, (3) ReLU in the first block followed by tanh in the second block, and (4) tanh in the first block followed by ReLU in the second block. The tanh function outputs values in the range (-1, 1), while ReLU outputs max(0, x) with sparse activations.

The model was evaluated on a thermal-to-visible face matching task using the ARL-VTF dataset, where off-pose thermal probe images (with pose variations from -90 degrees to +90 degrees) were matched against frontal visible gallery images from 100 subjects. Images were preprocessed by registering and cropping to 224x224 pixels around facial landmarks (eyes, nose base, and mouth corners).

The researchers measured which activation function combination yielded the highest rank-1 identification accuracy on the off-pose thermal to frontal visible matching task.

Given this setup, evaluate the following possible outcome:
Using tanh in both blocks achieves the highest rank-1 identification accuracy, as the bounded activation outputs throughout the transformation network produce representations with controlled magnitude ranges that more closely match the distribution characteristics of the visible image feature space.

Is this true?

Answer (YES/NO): NO